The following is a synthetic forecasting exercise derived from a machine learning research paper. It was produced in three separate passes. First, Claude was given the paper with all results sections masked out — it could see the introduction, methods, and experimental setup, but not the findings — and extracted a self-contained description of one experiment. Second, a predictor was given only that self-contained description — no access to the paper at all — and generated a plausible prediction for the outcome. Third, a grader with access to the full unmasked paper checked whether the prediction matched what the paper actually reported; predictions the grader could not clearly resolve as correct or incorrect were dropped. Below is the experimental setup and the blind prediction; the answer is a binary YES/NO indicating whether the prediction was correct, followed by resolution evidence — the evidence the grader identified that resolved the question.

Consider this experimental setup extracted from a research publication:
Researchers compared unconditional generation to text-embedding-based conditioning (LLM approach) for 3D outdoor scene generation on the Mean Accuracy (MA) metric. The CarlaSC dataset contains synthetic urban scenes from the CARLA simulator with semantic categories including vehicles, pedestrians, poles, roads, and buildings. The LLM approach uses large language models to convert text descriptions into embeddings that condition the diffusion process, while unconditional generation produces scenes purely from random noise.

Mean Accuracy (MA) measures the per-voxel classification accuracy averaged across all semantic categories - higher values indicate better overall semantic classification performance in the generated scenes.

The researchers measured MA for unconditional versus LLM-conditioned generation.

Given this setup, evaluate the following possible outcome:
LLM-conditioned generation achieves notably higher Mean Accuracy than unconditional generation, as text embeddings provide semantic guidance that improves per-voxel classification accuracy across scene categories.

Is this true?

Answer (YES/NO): NO